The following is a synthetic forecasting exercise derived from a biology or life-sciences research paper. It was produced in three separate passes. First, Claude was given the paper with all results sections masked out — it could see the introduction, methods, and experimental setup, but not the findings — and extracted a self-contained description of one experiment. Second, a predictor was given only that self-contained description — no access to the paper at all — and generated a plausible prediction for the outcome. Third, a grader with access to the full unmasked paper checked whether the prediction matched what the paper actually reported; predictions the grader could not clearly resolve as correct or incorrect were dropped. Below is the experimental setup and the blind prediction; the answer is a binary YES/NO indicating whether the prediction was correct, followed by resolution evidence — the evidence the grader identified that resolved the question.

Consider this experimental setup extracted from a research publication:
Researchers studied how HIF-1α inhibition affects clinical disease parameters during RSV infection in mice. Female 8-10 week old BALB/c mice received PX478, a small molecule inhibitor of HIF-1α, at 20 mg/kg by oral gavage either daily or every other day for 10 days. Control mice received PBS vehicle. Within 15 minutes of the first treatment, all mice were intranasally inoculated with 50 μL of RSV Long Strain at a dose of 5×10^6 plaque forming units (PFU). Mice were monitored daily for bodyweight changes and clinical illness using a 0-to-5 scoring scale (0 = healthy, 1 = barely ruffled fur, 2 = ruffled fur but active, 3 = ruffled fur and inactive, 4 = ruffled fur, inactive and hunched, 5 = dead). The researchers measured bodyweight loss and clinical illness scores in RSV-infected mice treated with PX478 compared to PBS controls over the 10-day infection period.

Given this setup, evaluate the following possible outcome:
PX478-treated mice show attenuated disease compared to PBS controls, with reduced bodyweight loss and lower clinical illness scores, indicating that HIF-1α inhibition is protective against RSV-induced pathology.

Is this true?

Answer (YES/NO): NO